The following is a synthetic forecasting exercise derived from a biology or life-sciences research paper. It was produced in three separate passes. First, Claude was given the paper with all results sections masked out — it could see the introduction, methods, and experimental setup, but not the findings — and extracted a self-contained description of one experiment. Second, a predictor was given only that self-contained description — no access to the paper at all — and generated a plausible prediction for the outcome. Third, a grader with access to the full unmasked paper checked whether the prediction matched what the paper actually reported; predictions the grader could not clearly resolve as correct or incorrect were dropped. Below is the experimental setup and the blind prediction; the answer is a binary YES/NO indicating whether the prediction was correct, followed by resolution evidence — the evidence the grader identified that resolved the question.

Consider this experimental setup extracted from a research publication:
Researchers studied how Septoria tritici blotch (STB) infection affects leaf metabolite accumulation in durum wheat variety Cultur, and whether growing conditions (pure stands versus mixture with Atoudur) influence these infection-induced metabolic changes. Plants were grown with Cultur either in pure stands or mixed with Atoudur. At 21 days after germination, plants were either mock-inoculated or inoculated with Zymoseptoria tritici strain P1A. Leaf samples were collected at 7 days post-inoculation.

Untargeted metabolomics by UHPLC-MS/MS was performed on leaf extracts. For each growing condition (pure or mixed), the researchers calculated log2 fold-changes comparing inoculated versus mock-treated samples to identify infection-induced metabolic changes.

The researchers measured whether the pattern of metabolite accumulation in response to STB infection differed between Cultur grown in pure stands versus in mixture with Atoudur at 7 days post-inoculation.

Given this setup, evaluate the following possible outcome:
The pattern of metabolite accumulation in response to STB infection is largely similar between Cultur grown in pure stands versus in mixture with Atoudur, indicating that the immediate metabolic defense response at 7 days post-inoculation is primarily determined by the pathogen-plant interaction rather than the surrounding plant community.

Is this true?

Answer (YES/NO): NO